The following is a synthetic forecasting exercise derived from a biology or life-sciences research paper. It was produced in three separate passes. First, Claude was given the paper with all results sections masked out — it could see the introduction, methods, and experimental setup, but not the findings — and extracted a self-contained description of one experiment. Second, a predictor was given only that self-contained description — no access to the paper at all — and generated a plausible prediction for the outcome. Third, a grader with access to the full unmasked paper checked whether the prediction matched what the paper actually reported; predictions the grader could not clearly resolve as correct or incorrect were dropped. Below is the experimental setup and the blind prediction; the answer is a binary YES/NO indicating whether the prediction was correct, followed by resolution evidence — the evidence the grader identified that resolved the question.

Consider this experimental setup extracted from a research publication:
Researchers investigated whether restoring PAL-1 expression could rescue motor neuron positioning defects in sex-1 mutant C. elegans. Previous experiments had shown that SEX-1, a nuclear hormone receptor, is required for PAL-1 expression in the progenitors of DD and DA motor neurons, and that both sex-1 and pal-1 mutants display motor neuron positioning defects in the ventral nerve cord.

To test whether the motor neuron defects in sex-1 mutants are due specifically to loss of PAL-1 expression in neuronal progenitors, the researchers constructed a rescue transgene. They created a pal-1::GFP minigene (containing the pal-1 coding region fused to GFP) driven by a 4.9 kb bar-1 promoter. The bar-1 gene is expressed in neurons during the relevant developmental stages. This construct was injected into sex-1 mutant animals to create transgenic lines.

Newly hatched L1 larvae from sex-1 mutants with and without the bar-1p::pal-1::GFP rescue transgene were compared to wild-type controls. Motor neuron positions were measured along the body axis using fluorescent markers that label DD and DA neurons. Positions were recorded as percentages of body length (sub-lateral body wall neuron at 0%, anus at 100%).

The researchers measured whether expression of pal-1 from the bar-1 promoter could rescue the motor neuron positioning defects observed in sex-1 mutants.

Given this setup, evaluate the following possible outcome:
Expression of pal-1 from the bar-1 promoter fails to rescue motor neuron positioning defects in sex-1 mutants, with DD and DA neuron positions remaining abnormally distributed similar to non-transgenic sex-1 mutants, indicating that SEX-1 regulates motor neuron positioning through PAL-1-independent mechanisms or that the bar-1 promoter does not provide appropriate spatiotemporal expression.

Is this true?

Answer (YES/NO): NO